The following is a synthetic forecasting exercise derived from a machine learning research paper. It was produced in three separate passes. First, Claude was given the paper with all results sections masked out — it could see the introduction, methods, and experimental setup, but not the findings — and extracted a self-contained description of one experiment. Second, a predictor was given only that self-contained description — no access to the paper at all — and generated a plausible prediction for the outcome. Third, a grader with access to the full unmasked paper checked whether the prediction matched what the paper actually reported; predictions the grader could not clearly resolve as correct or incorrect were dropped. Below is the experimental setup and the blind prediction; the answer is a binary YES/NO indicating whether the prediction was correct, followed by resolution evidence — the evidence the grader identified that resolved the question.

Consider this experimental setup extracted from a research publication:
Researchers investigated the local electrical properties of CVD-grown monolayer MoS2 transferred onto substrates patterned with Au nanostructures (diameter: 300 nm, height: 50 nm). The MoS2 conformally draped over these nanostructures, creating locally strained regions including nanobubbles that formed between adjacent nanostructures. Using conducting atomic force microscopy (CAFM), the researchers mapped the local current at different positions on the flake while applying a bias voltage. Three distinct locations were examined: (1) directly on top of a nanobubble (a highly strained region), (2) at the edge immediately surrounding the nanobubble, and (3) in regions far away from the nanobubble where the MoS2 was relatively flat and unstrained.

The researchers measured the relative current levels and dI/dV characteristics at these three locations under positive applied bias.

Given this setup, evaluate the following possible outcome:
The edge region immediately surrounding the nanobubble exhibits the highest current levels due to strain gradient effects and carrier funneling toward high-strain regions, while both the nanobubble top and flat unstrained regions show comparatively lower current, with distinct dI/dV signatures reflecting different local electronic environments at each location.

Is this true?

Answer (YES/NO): NO